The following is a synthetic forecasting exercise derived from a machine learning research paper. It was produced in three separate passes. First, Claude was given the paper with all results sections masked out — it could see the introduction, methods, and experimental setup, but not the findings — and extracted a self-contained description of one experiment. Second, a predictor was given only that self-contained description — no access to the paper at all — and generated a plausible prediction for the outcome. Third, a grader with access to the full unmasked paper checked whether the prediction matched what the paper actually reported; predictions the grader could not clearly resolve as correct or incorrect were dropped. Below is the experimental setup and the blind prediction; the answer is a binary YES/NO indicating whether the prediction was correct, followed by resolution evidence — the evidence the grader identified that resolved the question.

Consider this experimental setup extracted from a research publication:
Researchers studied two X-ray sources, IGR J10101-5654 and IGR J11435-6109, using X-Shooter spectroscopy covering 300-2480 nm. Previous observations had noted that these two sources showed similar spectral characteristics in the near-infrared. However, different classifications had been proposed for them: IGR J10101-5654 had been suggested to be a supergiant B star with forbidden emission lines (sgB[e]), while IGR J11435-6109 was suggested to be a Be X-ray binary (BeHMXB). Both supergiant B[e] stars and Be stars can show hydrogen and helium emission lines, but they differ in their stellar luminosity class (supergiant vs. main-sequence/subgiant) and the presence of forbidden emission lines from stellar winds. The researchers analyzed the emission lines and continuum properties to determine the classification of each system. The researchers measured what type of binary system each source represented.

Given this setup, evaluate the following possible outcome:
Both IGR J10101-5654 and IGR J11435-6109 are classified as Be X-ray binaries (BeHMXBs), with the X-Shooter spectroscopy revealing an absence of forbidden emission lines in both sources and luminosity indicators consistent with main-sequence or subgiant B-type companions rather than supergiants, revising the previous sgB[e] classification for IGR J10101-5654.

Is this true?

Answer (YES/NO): YES